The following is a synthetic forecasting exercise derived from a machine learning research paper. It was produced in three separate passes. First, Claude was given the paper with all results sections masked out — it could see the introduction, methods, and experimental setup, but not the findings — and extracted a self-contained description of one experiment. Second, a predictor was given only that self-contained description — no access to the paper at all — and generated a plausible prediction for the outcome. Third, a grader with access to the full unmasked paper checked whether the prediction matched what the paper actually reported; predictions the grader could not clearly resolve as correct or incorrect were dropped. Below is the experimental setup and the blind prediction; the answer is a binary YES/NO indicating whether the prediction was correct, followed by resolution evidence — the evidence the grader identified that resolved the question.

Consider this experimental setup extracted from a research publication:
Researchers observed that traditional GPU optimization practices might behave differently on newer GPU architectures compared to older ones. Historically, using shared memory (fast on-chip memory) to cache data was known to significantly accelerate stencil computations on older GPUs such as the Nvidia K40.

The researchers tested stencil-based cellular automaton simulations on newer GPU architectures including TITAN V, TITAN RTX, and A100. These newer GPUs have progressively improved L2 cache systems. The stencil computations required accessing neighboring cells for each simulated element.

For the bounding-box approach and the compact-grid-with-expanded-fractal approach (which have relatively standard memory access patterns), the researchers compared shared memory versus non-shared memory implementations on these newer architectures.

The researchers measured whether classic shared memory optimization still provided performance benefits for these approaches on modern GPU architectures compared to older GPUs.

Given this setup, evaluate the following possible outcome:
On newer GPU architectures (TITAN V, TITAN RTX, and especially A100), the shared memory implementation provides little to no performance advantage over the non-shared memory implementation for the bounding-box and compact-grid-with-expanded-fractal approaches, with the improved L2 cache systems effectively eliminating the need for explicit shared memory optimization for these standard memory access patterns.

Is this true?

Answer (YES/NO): YES